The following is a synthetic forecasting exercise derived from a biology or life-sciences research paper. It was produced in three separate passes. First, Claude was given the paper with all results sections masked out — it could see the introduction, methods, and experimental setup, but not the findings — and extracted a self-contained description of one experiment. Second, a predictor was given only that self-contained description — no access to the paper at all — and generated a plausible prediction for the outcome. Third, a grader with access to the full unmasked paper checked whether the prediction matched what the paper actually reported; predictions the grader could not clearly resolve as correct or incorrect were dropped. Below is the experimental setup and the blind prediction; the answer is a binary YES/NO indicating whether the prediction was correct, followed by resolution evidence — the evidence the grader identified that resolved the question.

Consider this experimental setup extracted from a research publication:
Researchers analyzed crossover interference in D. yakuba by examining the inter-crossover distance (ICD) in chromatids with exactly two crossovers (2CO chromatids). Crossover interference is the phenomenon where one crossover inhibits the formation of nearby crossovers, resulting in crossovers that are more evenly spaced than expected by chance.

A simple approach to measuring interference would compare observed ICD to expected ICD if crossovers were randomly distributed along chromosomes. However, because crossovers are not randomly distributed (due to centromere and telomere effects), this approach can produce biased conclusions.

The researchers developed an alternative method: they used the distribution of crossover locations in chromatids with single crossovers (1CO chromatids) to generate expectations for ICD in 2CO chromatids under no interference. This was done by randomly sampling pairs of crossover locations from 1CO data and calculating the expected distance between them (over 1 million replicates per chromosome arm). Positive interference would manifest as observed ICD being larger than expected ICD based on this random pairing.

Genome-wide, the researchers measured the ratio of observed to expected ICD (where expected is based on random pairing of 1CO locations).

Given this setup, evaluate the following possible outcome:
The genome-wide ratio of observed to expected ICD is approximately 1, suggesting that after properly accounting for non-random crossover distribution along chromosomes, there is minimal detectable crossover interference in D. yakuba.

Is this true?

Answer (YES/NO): NO